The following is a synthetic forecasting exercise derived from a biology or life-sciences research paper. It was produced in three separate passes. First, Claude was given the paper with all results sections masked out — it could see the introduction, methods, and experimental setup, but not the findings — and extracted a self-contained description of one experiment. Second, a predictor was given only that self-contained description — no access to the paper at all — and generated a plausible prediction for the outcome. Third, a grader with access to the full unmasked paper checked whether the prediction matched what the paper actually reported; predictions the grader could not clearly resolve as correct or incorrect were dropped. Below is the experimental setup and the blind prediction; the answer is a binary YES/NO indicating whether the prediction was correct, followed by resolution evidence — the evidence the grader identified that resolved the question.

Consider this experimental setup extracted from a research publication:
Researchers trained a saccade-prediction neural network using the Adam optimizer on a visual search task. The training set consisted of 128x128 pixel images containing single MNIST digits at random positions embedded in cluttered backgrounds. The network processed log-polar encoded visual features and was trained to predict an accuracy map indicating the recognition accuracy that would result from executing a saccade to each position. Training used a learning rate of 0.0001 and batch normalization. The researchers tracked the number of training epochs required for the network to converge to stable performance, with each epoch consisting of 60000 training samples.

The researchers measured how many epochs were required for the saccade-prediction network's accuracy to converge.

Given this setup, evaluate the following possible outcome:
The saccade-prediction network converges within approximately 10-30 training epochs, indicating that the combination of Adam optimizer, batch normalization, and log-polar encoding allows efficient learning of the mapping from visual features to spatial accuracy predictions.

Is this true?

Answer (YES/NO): YES